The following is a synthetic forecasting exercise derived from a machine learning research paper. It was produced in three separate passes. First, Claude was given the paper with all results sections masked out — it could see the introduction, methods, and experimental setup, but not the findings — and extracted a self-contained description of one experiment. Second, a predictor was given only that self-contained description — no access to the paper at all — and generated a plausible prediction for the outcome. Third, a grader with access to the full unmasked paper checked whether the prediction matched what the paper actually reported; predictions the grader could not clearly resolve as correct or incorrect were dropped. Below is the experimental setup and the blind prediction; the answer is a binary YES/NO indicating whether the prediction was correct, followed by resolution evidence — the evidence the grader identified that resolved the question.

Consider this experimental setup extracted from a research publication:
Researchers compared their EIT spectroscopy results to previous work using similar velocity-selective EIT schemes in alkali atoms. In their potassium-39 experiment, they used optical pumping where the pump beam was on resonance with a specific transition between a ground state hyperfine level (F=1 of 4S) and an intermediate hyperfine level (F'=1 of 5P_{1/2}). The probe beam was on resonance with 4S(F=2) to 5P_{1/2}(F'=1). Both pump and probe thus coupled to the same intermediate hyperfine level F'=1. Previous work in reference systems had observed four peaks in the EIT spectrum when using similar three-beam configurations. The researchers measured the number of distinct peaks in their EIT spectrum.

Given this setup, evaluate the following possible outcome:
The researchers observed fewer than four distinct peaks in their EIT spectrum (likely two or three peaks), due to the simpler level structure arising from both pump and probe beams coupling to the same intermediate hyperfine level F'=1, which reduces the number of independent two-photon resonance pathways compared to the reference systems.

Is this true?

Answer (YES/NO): YES